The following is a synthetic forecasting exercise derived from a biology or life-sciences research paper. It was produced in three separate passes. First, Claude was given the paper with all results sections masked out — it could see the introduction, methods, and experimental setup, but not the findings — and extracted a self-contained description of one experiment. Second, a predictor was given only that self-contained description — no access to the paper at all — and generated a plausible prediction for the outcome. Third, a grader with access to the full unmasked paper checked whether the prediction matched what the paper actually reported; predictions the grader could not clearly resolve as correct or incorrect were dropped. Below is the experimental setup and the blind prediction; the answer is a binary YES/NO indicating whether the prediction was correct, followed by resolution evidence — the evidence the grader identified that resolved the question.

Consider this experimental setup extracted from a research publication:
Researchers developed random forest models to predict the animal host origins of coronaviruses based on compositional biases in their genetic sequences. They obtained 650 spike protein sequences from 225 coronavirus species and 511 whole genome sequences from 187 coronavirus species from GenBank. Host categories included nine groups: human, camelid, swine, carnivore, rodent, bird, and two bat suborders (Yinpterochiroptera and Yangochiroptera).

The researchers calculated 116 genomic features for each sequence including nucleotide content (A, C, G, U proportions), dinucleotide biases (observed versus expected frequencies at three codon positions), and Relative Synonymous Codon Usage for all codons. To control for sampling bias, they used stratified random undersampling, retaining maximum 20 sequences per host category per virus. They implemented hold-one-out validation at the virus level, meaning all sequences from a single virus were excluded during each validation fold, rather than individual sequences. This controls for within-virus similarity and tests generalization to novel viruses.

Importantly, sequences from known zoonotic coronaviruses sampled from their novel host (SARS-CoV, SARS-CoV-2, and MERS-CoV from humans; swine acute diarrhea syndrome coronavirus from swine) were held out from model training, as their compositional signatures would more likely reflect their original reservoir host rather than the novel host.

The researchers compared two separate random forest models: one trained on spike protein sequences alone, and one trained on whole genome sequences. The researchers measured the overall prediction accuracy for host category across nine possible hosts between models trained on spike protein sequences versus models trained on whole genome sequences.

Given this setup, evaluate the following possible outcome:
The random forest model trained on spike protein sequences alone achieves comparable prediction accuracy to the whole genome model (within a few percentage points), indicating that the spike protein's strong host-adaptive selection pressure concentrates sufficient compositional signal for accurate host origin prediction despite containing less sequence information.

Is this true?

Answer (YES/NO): YES